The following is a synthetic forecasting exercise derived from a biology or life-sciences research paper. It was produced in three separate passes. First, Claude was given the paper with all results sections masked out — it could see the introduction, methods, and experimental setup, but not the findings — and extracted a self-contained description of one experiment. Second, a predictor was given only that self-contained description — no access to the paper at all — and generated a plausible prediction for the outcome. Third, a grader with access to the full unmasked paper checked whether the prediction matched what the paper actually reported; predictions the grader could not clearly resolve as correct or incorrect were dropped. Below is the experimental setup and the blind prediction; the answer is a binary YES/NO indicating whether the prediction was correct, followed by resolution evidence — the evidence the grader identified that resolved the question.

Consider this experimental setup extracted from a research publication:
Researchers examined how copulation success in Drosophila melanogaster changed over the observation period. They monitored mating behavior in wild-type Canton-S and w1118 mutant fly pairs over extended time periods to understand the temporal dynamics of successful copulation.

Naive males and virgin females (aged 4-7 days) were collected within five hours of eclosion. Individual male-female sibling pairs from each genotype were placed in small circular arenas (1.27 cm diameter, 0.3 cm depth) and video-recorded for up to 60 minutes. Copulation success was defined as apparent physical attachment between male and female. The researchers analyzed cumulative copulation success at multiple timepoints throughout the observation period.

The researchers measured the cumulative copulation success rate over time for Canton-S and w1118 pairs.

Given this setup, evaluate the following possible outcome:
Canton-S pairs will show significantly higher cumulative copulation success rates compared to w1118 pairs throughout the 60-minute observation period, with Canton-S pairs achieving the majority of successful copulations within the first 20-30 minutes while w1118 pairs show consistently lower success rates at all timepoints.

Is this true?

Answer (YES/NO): YES